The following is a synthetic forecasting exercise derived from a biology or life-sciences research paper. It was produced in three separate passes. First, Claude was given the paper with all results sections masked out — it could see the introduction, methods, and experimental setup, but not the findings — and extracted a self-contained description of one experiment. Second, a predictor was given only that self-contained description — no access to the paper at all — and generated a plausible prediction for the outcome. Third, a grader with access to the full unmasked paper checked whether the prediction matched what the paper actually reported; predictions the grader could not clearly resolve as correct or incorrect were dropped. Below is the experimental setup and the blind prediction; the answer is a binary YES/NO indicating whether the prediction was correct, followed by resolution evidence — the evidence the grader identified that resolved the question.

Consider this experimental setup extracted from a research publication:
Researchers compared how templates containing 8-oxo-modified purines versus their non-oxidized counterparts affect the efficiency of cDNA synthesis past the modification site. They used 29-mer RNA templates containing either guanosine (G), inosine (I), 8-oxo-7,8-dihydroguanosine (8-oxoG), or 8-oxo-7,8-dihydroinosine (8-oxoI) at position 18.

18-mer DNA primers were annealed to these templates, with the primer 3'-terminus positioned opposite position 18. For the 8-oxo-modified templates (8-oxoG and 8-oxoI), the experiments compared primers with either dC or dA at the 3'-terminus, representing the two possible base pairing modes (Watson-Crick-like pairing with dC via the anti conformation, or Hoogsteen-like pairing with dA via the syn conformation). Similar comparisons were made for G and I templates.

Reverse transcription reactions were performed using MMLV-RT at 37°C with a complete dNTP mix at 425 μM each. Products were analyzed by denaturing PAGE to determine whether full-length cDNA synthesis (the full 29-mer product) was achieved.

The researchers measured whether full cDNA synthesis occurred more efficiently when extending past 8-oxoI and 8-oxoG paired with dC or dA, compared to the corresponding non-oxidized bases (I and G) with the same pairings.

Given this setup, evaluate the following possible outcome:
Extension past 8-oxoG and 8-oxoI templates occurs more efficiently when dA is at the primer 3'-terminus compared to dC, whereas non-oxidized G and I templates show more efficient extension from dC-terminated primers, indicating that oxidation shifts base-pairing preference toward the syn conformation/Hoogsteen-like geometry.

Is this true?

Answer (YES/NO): NO